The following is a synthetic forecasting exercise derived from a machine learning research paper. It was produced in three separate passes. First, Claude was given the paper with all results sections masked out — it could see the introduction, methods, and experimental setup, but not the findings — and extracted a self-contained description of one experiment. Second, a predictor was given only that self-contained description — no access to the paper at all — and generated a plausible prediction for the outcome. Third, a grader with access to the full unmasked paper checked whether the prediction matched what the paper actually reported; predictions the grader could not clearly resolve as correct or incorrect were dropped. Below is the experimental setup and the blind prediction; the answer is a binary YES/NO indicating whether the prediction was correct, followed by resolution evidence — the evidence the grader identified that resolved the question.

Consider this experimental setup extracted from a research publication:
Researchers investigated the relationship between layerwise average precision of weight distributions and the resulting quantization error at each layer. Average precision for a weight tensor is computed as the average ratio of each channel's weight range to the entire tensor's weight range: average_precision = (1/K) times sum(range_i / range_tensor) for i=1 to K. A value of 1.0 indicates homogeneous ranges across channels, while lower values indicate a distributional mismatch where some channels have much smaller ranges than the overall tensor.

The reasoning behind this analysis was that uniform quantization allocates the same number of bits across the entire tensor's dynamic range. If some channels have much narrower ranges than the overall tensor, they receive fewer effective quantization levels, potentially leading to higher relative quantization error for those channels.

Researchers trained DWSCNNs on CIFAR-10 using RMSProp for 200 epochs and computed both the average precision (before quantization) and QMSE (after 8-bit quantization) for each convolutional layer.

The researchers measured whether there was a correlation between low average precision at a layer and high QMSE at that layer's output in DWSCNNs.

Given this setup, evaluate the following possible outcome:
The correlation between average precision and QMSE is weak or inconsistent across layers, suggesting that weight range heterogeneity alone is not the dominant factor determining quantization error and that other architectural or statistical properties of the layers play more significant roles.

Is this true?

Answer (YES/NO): NO